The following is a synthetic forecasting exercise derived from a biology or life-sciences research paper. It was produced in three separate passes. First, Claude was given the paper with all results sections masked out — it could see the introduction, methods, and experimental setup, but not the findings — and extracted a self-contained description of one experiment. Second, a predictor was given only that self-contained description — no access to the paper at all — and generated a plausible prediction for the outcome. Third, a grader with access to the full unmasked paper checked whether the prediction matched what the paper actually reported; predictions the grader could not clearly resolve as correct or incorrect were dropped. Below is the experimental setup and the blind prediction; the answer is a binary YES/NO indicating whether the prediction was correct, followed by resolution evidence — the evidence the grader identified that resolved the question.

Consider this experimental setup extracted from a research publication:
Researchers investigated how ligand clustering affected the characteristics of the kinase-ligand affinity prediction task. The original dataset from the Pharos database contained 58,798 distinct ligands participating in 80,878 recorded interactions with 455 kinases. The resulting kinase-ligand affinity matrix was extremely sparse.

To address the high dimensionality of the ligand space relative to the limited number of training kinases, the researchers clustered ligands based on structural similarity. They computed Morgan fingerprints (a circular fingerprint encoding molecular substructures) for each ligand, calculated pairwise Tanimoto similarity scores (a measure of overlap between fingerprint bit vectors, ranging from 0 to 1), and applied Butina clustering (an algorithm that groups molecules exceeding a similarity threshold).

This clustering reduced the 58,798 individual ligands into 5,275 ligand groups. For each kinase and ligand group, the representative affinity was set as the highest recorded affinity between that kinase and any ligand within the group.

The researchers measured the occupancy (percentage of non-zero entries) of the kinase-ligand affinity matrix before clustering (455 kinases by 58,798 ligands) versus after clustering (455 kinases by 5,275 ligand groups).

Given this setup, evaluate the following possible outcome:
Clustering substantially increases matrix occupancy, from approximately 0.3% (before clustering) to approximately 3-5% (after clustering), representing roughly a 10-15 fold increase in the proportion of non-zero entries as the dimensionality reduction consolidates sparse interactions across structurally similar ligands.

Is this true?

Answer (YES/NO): NO